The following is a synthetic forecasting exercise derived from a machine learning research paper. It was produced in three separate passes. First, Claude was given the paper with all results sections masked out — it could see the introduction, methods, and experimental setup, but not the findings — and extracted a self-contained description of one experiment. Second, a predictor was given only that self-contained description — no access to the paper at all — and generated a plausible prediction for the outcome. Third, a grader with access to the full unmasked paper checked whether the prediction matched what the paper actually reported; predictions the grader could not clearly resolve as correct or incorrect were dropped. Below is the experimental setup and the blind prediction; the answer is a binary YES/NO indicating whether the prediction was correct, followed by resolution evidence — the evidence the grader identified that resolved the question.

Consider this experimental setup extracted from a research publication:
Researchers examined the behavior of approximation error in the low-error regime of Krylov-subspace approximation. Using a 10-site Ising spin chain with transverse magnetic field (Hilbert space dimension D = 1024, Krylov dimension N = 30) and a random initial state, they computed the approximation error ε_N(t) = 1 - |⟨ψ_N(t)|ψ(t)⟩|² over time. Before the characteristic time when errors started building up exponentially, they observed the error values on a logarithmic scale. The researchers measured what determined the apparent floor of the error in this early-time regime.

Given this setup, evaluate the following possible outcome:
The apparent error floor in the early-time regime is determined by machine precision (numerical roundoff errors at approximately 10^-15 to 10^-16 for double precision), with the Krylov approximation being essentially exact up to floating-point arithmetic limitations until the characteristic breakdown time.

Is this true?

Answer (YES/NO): YES